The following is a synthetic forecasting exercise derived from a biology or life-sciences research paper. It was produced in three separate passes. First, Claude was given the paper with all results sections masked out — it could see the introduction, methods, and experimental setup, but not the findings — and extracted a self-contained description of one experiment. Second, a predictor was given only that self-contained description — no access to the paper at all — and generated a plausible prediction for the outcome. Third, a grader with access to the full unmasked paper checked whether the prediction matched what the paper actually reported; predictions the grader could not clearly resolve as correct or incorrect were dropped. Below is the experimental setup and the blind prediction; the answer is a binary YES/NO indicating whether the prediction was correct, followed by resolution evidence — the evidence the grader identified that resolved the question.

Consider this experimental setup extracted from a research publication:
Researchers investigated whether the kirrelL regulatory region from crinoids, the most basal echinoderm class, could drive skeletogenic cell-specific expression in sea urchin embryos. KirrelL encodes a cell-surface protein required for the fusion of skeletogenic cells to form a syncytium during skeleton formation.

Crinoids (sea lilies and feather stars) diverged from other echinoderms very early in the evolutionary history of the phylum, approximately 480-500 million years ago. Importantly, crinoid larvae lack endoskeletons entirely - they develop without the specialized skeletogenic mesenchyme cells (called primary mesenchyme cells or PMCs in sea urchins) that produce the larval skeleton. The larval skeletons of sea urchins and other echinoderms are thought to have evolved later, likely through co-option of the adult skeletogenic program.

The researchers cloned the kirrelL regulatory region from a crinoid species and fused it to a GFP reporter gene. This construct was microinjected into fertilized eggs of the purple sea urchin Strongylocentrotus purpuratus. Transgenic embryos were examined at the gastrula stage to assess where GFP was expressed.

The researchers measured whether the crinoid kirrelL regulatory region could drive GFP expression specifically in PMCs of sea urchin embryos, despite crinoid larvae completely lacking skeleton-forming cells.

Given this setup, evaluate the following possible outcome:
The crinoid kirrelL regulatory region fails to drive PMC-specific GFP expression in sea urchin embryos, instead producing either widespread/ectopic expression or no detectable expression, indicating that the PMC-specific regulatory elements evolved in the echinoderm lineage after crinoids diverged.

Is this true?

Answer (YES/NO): NO